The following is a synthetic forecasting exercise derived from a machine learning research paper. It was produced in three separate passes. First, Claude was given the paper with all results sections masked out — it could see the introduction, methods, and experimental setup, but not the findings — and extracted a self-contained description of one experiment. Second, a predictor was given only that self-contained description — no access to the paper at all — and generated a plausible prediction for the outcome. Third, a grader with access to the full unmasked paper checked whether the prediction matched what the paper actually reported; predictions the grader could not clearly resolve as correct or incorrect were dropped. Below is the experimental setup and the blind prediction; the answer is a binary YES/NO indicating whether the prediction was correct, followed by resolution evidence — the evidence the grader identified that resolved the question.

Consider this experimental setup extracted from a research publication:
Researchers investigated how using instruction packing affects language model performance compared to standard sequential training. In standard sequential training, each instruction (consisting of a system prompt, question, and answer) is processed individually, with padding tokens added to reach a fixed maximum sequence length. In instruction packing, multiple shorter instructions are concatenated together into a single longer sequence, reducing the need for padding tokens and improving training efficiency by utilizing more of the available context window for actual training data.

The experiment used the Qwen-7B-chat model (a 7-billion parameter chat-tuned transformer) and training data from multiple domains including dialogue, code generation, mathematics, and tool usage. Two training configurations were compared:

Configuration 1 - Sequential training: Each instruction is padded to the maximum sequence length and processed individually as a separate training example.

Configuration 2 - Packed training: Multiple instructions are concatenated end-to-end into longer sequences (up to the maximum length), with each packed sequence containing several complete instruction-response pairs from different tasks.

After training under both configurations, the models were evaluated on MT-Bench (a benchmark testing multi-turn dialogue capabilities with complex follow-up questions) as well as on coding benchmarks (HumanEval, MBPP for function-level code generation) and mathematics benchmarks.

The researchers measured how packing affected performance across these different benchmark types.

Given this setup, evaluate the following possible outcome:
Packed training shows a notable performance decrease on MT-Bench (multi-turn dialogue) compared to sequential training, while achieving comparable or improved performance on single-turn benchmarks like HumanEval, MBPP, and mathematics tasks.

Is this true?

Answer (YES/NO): NO